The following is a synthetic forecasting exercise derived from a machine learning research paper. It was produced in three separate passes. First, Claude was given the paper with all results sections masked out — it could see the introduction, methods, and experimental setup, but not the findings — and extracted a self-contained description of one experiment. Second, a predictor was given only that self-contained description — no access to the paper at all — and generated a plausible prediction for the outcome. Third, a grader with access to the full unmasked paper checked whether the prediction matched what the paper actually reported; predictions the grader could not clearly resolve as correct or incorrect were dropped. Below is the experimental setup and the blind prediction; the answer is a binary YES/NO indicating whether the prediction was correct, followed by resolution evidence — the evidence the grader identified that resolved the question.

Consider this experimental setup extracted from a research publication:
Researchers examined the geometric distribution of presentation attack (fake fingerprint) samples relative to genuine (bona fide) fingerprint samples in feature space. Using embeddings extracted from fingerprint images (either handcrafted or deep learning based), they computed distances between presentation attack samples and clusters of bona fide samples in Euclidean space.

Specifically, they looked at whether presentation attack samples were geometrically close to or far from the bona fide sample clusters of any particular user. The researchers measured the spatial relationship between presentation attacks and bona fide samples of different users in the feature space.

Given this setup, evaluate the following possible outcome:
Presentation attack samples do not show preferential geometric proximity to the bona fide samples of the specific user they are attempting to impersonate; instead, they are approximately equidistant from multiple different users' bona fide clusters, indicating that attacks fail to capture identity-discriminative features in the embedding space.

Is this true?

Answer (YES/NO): NO